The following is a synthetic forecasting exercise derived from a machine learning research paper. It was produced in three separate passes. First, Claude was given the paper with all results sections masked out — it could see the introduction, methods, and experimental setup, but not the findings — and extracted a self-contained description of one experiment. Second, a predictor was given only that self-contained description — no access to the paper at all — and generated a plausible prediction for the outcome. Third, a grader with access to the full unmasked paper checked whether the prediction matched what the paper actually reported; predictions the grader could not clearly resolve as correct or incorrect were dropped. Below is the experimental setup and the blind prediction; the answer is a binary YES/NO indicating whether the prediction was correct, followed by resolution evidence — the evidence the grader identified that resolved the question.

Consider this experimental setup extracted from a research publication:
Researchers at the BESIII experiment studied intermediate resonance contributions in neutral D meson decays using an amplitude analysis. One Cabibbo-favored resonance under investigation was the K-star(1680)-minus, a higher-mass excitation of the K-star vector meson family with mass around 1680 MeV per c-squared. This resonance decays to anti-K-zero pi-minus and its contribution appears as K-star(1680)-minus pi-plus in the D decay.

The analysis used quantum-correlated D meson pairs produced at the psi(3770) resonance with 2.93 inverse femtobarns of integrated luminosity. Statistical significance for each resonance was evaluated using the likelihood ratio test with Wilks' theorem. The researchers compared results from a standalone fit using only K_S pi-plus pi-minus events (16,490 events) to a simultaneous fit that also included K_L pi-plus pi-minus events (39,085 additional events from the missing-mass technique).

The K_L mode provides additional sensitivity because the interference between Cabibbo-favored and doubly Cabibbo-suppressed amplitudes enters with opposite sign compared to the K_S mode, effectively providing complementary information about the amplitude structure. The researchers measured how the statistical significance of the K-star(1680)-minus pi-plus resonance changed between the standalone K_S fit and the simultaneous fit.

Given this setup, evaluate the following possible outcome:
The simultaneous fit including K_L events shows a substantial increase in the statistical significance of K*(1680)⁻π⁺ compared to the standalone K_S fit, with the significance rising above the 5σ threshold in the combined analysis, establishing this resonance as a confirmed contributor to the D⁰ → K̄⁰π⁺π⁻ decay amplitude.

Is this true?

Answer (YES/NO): YES